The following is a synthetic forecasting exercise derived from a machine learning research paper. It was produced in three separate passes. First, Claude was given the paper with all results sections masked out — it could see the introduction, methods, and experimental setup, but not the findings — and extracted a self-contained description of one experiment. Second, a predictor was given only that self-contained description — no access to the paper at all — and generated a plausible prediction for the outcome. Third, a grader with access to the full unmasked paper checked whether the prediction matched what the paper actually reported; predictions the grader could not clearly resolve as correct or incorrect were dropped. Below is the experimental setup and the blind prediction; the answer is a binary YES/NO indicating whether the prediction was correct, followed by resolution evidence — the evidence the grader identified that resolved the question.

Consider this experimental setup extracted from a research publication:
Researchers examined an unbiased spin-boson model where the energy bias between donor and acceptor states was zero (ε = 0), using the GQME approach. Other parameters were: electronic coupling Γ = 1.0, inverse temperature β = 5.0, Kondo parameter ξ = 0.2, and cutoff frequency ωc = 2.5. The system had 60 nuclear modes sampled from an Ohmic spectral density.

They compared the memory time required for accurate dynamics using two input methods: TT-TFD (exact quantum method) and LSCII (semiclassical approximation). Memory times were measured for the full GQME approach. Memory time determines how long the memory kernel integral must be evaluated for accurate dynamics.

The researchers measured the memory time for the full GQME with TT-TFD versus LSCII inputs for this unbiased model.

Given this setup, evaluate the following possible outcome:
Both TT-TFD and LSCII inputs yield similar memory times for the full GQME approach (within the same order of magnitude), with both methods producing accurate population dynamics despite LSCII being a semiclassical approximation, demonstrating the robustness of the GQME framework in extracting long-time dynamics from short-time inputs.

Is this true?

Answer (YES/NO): NO